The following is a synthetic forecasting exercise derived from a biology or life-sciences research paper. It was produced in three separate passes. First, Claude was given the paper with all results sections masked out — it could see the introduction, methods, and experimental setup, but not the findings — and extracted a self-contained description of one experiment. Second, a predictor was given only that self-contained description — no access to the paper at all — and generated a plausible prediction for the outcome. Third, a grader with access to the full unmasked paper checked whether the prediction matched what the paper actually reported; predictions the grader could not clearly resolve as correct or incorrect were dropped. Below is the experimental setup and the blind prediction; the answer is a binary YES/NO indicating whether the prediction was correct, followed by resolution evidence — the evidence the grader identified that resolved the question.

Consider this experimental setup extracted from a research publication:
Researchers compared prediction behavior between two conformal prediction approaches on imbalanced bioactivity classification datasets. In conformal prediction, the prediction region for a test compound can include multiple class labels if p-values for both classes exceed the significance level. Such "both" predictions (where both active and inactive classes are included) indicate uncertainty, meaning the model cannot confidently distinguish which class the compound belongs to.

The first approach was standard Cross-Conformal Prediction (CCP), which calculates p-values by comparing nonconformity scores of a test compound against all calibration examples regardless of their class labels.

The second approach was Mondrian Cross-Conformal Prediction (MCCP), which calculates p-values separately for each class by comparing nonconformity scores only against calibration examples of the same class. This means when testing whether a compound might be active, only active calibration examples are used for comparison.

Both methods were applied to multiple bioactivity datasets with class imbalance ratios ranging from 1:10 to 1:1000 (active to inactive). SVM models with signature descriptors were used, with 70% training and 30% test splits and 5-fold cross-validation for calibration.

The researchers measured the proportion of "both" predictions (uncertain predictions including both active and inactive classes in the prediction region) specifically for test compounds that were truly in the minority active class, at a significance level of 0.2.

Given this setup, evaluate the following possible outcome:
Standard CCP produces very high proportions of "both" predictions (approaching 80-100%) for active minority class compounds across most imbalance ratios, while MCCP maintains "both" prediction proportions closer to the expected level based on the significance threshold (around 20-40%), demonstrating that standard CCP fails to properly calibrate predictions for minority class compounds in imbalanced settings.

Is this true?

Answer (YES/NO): NO